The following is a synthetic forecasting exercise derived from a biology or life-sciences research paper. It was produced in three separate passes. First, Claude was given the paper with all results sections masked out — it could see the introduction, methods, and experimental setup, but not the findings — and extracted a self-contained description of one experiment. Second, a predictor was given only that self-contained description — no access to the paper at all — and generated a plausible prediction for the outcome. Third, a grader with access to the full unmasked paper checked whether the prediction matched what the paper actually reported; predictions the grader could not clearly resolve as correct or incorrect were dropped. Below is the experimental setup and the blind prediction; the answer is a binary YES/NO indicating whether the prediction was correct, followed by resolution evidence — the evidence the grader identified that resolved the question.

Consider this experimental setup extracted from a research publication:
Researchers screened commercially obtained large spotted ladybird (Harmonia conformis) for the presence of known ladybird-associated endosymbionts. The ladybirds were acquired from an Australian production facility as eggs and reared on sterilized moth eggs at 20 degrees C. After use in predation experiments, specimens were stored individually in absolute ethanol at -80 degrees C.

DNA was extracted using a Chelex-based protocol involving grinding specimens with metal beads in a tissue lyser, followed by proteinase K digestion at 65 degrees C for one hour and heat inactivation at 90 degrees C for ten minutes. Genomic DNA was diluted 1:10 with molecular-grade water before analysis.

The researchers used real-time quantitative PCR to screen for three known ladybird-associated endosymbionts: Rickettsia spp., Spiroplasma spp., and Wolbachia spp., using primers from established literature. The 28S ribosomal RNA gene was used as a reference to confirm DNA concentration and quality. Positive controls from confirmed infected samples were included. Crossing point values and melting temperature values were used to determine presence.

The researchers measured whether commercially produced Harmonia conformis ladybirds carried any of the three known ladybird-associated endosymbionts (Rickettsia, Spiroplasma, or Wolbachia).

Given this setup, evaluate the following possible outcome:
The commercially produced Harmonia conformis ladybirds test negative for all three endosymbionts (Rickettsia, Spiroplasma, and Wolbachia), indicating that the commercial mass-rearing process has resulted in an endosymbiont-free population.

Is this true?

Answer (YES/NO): YES